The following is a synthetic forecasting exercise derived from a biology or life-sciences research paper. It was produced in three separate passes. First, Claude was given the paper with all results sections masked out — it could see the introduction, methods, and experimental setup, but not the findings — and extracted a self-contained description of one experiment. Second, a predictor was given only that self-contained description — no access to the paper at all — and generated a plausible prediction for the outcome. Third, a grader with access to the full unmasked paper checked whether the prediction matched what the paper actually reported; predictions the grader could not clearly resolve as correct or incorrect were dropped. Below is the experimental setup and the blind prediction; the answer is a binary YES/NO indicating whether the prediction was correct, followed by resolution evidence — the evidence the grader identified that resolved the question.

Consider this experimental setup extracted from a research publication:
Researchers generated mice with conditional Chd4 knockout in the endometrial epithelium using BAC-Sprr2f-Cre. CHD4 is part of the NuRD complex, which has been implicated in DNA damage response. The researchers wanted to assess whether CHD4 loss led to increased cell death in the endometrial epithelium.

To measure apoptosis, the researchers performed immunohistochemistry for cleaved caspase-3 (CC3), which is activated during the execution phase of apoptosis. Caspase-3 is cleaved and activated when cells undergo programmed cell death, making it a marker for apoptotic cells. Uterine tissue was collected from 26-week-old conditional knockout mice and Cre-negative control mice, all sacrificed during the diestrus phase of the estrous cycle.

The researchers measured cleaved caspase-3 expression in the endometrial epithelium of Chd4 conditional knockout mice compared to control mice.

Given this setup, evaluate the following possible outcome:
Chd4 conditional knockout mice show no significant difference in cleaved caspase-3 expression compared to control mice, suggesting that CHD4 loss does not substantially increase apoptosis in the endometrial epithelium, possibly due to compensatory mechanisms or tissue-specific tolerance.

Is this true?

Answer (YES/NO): YES